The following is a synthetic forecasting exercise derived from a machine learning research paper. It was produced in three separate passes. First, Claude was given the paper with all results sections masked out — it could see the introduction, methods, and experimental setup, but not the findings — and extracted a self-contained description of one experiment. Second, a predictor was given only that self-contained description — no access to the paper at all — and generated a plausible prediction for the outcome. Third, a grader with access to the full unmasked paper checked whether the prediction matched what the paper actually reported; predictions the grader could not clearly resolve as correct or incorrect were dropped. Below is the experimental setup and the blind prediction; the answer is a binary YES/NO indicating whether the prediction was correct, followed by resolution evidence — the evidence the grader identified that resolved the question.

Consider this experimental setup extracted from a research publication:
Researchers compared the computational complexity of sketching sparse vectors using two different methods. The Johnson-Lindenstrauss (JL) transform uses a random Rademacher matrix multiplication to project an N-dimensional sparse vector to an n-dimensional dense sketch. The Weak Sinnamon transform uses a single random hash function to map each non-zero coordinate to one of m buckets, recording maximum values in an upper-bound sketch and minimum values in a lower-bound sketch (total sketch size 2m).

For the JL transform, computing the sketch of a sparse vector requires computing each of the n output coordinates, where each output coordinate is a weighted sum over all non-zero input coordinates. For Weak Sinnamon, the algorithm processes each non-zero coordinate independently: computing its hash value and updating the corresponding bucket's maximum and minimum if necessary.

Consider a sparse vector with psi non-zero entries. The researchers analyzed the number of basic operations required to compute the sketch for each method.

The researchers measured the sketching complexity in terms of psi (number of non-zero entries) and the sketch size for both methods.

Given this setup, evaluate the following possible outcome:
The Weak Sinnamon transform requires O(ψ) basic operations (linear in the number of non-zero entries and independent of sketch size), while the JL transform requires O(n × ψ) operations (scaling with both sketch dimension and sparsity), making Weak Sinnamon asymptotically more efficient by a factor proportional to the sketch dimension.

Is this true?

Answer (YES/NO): YES